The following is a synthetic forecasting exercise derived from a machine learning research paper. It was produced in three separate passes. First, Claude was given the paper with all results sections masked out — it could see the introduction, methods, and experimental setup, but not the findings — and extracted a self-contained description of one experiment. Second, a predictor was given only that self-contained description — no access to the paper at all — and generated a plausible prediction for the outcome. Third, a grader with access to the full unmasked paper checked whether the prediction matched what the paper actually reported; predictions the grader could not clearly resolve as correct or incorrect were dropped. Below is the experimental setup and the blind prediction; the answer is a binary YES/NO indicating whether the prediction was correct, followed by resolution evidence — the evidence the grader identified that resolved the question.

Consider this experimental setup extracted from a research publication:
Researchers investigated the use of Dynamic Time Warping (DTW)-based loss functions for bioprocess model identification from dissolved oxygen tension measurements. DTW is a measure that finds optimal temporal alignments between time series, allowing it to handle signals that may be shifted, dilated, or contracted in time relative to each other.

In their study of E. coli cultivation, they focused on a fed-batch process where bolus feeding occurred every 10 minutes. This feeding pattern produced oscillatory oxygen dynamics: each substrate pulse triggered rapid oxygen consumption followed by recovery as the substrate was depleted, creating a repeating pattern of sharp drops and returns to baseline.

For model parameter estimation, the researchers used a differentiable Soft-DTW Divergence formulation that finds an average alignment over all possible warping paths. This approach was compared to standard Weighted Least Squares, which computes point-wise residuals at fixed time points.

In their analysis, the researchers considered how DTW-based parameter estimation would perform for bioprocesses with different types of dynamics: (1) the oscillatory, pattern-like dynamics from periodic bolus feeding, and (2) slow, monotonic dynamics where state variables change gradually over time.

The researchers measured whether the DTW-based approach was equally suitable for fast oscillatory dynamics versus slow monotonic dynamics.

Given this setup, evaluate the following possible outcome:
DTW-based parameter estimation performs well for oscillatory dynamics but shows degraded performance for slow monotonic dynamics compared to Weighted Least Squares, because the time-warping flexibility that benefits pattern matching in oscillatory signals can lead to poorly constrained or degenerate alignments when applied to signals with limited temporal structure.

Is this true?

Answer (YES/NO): YES